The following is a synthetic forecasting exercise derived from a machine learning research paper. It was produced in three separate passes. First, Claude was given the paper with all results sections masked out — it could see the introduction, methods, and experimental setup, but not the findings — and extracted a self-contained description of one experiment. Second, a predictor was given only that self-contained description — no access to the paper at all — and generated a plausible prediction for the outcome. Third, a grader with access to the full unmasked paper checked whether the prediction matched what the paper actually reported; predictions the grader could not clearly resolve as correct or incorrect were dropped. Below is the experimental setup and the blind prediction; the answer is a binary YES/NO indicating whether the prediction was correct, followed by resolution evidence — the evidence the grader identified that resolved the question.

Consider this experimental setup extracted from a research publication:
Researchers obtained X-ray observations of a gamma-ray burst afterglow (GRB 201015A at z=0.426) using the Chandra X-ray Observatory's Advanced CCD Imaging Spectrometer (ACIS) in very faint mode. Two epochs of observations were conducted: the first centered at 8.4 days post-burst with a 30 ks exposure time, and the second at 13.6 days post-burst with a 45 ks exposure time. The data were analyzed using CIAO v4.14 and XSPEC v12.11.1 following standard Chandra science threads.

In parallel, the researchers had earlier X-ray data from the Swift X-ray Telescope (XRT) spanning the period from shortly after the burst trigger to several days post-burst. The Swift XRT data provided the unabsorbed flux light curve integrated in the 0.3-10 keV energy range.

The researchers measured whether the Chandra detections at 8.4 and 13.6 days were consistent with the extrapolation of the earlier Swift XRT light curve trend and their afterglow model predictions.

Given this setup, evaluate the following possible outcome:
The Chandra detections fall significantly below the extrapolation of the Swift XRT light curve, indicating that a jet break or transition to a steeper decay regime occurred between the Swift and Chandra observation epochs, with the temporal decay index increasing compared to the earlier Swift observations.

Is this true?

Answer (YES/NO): NO